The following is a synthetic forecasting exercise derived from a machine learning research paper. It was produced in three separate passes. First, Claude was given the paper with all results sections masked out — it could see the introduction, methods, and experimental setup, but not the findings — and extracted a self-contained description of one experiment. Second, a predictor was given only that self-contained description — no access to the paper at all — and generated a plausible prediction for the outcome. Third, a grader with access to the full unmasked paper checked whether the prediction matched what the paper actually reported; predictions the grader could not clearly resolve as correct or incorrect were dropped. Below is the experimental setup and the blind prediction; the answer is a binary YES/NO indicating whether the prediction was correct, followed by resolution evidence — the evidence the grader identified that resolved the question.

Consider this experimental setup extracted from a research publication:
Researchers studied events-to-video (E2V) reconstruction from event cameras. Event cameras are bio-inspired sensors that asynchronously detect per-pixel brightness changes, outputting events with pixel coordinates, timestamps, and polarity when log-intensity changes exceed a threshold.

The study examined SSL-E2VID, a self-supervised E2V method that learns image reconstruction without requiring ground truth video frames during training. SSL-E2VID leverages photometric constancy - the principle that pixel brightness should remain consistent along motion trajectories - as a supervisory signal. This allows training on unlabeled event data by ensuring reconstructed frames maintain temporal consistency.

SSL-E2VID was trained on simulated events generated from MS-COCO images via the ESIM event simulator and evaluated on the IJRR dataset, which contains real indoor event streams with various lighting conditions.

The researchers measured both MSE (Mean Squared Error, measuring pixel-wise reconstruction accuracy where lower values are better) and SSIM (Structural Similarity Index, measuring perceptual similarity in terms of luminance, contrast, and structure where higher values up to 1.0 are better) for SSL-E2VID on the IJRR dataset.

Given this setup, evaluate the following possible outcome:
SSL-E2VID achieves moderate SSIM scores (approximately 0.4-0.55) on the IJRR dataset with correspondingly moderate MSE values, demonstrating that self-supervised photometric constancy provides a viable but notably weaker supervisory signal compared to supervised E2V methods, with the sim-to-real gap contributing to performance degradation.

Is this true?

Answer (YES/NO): NO